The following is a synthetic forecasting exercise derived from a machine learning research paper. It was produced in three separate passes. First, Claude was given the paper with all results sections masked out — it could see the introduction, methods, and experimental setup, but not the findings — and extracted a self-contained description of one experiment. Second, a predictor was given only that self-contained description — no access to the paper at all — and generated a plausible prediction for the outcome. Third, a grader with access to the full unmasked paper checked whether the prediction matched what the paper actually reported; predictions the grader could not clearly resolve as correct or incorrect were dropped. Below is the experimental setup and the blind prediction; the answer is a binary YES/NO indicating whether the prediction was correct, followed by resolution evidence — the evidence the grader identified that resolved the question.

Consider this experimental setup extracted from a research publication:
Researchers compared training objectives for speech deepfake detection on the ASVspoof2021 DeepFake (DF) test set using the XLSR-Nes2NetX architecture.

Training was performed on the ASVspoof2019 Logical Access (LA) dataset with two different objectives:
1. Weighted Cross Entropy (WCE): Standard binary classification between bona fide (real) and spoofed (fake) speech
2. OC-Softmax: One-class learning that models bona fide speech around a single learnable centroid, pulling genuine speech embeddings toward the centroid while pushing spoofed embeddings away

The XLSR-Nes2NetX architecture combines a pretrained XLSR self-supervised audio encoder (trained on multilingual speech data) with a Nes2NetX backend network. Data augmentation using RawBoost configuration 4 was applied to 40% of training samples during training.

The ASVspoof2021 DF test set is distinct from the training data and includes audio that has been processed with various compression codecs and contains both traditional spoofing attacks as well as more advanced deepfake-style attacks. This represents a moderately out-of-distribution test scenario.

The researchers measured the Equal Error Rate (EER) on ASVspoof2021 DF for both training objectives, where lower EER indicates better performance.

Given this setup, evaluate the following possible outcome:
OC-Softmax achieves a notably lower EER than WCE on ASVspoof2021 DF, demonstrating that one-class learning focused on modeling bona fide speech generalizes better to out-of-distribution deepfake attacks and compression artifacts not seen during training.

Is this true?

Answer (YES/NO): YES